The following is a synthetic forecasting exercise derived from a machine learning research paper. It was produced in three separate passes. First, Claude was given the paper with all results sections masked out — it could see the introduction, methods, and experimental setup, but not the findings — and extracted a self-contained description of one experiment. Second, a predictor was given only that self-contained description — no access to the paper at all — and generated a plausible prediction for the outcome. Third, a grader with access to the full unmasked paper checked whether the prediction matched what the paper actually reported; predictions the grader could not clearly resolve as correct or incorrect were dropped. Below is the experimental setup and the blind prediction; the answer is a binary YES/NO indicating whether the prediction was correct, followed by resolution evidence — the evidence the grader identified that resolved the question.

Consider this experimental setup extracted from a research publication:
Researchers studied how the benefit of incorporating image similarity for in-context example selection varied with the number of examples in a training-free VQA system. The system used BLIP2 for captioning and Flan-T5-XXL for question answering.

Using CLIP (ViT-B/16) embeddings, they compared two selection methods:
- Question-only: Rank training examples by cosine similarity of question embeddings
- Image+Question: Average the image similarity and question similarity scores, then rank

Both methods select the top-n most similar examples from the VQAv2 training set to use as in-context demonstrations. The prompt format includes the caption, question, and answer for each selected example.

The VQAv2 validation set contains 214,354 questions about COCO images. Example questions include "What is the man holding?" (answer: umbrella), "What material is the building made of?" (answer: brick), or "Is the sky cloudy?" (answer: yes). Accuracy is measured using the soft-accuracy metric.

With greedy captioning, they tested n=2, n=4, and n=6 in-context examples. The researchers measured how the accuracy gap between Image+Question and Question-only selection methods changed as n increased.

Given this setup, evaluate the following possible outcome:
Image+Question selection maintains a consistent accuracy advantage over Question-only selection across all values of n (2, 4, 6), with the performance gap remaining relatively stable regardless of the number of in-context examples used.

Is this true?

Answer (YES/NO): NO